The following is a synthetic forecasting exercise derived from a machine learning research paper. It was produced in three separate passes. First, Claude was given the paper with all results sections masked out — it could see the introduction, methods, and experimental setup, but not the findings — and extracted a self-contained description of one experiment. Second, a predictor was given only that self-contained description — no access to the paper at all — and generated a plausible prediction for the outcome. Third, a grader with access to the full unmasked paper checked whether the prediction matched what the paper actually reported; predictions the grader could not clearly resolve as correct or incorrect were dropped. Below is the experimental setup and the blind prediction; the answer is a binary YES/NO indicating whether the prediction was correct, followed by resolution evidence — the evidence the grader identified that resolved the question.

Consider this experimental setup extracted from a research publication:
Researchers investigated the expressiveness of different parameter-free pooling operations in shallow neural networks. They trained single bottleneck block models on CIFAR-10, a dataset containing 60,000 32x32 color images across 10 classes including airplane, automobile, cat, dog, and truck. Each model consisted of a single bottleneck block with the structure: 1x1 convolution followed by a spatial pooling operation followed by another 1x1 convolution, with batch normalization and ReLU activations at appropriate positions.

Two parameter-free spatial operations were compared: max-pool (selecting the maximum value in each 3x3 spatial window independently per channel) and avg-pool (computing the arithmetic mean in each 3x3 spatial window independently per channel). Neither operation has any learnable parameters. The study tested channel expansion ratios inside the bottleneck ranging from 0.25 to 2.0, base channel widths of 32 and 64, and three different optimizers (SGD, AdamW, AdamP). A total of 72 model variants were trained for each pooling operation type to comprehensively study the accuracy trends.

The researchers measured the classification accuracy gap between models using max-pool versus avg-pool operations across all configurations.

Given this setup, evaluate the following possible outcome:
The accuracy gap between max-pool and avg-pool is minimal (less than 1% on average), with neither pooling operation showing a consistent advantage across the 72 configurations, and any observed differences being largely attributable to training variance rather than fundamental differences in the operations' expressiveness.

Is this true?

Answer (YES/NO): NO